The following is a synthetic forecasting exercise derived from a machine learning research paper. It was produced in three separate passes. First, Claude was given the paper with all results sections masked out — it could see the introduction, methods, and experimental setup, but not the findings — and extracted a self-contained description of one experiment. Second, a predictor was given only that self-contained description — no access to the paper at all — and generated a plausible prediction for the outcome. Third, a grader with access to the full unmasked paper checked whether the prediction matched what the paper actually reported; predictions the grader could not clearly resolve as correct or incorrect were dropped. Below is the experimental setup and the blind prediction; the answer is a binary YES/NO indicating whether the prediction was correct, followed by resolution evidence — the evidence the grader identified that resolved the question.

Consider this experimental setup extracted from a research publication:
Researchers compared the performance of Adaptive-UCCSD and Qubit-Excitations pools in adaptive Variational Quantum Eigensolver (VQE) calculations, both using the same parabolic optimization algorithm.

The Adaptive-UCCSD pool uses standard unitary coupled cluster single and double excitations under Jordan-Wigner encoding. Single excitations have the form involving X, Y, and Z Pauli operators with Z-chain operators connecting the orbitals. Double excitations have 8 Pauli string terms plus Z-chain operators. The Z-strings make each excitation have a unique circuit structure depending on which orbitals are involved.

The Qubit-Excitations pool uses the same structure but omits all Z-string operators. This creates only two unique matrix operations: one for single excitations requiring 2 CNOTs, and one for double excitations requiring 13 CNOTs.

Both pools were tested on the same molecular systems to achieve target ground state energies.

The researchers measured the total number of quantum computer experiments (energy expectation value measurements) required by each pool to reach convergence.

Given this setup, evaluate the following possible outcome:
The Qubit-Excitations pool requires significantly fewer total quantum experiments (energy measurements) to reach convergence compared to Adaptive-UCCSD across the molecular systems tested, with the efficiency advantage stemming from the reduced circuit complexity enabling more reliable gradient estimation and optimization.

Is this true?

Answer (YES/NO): NO